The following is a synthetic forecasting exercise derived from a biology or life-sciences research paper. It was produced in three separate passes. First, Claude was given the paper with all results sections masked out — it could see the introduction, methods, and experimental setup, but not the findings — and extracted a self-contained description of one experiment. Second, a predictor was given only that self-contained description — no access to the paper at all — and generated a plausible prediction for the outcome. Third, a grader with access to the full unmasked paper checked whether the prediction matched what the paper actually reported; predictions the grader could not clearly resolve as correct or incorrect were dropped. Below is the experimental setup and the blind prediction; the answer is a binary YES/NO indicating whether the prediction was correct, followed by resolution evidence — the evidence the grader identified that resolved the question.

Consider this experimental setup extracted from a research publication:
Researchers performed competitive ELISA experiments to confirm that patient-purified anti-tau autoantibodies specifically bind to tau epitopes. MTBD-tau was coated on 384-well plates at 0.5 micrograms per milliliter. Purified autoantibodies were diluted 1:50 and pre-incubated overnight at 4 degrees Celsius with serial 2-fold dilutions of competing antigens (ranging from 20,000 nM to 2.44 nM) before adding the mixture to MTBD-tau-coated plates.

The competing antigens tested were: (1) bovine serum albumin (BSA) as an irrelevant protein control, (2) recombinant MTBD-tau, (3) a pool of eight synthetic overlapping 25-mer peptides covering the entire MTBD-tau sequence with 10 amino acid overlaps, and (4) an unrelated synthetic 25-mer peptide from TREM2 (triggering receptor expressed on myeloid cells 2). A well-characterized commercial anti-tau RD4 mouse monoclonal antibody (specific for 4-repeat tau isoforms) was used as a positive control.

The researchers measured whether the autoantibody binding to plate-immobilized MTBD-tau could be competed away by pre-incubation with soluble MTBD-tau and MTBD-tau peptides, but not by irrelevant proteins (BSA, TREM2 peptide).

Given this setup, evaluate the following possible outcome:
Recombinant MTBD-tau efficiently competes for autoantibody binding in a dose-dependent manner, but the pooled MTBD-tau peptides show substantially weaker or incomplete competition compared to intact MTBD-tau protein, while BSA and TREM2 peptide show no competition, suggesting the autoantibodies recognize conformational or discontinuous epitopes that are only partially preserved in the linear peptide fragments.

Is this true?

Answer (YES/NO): NO